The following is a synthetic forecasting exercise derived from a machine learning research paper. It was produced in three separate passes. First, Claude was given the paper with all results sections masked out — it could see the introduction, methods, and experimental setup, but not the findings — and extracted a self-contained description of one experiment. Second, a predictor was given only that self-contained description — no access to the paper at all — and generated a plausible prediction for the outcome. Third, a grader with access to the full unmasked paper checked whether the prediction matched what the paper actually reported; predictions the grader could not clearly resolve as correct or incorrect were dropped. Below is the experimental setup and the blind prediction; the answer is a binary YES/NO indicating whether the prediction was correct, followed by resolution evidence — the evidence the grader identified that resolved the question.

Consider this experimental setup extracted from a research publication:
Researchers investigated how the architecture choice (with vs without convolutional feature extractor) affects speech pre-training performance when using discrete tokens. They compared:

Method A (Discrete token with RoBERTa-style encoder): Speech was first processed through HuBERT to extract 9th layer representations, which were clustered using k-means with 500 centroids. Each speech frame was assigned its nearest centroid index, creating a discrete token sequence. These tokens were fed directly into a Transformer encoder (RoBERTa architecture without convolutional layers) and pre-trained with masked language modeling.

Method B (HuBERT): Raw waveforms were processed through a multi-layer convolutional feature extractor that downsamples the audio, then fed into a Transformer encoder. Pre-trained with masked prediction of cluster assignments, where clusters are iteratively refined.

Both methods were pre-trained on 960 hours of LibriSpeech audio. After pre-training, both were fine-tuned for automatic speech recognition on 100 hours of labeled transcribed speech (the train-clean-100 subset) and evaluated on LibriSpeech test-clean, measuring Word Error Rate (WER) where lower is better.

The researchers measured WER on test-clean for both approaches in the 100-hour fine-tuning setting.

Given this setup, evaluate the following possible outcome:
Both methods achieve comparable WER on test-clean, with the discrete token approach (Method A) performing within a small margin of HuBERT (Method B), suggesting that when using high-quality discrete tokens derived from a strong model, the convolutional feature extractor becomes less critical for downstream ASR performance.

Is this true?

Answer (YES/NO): YES